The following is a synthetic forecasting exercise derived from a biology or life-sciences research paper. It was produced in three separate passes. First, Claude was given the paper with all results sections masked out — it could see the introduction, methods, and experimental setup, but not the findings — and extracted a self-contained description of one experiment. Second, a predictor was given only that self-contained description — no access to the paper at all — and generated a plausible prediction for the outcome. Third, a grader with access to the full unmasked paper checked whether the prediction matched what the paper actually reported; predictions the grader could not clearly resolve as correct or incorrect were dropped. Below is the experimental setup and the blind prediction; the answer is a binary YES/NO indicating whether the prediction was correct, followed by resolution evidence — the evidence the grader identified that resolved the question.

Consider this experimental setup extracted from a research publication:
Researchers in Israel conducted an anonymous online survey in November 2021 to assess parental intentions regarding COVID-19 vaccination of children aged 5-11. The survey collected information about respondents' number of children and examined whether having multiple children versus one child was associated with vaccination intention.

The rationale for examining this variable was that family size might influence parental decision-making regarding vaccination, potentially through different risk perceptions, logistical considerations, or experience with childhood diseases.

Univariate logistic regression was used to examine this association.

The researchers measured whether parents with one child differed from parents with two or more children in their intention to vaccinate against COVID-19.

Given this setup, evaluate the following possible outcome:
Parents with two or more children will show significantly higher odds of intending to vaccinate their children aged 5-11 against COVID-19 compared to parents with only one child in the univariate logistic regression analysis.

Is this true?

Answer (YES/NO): YES